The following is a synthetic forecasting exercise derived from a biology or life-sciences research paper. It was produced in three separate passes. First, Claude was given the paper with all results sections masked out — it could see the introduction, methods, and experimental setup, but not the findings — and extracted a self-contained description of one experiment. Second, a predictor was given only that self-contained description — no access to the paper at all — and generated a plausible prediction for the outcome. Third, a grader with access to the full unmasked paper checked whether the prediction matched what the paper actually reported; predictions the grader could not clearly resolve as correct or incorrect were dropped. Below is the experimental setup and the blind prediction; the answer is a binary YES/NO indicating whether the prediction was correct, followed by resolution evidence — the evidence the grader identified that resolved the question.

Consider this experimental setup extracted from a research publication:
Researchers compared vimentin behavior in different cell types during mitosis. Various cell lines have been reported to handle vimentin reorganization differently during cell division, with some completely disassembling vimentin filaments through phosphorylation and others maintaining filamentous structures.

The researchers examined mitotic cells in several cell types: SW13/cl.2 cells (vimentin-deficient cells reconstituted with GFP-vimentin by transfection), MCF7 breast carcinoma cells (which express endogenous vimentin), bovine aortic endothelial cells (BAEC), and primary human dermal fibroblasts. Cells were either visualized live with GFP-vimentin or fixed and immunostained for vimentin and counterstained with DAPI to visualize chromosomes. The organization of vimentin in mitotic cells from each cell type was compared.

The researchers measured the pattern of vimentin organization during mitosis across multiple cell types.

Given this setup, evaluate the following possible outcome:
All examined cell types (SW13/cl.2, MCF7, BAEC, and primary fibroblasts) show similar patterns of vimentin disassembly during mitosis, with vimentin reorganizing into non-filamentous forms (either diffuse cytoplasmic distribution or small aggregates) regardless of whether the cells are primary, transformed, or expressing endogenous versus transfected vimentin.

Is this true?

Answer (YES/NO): NO